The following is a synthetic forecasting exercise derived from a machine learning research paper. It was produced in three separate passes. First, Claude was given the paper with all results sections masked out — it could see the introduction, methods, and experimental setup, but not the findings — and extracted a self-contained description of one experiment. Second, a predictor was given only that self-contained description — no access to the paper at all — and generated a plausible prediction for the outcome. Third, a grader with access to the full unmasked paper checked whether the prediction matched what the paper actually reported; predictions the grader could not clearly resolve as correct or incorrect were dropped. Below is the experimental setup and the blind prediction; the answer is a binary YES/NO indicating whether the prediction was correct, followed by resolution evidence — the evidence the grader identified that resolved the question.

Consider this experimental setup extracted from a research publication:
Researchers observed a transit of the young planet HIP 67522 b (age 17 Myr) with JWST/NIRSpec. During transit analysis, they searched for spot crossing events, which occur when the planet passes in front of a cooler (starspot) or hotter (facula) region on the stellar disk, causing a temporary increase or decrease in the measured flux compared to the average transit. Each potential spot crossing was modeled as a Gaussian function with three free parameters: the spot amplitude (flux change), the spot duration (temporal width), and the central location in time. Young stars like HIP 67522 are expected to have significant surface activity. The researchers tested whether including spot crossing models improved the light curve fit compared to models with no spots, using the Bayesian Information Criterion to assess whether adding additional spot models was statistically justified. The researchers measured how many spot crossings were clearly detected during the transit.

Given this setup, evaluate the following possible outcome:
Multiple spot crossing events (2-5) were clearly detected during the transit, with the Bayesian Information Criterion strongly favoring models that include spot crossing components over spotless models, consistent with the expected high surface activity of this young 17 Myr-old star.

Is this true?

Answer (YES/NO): NO